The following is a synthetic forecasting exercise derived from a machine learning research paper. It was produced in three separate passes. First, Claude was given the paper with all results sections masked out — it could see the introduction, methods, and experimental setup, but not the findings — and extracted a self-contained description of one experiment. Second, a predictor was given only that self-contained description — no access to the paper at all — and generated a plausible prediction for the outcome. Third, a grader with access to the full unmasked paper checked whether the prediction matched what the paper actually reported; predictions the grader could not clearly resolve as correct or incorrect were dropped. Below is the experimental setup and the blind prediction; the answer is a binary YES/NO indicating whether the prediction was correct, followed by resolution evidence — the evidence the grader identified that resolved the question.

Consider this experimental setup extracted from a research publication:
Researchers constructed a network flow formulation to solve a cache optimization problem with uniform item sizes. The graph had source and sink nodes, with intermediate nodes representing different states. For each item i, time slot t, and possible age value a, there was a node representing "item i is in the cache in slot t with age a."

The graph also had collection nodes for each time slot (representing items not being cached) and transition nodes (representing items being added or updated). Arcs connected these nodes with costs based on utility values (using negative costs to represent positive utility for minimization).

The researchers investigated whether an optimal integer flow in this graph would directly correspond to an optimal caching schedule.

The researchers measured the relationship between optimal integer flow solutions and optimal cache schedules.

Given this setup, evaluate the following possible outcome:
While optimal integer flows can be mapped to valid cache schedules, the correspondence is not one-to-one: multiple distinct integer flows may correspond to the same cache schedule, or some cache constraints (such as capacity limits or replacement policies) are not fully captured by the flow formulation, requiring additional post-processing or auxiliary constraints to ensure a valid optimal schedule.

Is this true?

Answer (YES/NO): NO